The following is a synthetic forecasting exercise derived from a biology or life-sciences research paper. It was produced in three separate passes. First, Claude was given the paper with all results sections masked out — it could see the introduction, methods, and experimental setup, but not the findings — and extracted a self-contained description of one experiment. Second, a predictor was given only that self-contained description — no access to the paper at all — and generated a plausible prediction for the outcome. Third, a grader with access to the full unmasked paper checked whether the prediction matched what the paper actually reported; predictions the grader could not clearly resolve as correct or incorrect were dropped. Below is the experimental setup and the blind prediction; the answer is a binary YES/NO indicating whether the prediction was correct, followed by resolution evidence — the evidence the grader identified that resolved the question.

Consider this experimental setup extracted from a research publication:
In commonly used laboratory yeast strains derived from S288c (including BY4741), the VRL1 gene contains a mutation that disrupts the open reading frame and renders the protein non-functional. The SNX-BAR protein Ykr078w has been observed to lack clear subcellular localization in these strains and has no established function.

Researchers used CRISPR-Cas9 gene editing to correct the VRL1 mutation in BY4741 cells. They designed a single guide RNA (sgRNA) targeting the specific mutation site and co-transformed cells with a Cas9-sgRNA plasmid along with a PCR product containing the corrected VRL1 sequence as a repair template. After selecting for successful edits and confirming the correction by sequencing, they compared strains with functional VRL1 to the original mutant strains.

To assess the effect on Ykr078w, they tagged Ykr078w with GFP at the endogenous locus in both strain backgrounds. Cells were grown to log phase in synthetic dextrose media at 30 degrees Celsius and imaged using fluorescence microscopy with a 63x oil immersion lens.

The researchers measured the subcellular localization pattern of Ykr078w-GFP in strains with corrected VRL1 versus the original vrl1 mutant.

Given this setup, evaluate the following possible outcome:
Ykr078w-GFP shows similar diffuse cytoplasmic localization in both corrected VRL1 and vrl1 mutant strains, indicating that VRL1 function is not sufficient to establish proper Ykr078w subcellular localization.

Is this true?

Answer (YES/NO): NO